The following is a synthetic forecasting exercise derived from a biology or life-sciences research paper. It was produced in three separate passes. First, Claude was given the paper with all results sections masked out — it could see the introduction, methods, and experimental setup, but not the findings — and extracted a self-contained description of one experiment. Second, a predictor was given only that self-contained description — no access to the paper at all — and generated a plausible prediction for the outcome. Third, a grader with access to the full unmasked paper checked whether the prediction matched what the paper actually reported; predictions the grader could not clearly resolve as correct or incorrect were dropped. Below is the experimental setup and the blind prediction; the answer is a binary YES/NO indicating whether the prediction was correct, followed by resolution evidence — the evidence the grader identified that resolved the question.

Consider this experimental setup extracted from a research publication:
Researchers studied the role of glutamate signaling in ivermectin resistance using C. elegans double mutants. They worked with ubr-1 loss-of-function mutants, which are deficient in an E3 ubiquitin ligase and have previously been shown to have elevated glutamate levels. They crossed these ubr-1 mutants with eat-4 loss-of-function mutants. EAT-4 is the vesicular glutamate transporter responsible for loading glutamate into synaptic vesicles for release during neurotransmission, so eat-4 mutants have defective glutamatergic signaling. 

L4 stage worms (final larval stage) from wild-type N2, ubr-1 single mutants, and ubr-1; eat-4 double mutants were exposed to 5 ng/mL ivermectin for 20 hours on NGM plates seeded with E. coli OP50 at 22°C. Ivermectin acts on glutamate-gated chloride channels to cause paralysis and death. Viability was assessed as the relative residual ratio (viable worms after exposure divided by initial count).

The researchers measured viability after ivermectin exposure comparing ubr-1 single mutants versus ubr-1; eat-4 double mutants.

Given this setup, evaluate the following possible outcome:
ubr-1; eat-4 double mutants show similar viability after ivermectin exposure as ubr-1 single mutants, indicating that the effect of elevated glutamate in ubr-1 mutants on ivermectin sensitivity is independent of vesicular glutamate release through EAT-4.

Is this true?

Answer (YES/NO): NO